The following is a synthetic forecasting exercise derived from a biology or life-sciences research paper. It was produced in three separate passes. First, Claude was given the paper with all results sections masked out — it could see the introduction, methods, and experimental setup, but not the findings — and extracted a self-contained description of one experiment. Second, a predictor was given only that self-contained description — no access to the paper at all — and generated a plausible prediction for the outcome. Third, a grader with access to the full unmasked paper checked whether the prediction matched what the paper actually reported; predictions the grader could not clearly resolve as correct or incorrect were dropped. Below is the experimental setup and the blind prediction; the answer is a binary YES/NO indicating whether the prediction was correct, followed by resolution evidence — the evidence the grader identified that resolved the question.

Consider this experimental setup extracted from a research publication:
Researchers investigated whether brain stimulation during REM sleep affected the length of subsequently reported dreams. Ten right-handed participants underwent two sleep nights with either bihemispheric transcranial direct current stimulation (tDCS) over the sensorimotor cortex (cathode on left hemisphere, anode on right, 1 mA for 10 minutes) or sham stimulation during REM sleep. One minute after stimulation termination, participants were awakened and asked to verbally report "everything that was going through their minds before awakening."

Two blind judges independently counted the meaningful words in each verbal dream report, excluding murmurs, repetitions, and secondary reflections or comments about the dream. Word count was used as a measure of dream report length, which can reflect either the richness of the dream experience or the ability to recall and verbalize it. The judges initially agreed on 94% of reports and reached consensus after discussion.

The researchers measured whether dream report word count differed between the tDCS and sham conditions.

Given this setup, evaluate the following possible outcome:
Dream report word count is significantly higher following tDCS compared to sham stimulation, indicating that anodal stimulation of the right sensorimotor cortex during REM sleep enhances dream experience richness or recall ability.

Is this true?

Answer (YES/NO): NO